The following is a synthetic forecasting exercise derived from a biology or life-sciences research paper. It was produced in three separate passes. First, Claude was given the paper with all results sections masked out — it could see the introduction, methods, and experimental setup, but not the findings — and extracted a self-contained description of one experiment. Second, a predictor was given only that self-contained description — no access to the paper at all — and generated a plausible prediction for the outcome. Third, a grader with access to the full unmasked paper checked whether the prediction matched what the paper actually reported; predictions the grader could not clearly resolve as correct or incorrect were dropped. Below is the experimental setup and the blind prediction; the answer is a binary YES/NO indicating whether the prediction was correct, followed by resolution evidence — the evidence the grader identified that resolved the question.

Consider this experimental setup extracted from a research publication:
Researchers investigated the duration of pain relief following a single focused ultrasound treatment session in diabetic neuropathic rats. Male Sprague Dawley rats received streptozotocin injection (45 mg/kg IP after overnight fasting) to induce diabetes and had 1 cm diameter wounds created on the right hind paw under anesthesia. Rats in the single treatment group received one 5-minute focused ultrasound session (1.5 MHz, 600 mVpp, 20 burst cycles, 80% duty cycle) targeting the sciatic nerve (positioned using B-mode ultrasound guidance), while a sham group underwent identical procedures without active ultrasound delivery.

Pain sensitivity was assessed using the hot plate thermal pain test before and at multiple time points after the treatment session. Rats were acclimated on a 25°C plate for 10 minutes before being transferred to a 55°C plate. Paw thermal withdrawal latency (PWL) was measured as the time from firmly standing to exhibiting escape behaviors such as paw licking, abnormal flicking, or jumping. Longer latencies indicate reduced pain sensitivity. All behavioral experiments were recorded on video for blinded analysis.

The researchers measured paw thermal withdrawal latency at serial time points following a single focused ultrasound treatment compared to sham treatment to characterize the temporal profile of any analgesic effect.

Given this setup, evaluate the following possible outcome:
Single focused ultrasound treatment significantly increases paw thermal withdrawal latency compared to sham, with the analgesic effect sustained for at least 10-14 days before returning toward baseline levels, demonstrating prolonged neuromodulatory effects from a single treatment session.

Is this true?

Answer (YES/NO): NO